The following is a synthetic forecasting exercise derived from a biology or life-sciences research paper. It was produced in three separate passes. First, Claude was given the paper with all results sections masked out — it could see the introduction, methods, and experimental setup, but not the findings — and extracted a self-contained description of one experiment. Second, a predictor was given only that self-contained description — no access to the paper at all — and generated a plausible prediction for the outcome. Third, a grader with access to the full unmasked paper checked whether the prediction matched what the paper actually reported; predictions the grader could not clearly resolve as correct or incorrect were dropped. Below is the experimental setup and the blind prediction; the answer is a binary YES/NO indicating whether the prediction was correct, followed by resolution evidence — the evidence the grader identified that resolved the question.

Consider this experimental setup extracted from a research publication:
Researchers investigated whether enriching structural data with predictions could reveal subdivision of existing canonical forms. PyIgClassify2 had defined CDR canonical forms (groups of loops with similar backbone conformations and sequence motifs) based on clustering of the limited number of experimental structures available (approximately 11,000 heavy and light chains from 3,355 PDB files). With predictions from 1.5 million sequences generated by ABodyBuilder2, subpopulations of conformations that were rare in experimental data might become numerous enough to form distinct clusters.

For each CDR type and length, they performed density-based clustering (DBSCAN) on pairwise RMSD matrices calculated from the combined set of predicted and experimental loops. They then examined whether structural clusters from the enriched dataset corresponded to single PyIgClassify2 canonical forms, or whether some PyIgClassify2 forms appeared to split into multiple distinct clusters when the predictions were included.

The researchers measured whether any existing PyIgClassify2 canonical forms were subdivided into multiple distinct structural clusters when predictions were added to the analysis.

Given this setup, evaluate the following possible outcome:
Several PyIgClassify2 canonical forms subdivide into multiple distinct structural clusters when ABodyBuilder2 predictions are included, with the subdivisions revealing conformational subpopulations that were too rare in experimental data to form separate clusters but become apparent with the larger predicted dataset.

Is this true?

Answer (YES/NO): YES